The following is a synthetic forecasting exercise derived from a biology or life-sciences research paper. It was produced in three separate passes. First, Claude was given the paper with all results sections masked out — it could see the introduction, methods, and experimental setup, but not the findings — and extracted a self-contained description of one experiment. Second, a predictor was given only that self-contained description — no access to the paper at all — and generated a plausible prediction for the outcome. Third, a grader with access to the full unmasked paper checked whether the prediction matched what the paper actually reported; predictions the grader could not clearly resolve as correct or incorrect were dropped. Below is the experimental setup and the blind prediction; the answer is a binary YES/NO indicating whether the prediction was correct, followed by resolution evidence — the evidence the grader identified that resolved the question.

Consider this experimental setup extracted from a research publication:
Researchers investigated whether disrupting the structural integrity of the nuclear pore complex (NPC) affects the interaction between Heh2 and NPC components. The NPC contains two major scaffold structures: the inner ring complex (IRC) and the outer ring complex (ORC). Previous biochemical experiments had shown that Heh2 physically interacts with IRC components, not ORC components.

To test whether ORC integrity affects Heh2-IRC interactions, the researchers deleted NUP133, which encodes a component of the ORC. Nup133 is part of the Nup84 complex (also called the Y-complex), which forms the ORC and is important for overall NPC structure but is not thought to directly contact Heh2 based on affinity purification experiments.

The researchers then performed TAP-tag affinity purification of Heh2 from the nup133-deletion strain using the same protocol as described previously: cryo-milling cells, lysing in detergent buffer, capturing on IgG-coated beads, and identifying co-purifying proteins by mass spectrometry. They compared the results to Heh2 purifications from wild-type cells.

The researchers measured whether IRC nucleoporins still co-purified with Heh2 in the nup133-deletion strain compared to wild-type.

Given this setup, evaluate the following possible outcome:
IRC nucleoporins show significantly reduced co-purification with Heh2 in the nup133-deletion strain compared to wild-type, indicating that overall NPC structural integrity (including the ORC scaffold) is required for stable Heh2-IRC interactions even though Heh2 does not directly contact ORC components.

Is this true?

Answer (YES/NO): YES